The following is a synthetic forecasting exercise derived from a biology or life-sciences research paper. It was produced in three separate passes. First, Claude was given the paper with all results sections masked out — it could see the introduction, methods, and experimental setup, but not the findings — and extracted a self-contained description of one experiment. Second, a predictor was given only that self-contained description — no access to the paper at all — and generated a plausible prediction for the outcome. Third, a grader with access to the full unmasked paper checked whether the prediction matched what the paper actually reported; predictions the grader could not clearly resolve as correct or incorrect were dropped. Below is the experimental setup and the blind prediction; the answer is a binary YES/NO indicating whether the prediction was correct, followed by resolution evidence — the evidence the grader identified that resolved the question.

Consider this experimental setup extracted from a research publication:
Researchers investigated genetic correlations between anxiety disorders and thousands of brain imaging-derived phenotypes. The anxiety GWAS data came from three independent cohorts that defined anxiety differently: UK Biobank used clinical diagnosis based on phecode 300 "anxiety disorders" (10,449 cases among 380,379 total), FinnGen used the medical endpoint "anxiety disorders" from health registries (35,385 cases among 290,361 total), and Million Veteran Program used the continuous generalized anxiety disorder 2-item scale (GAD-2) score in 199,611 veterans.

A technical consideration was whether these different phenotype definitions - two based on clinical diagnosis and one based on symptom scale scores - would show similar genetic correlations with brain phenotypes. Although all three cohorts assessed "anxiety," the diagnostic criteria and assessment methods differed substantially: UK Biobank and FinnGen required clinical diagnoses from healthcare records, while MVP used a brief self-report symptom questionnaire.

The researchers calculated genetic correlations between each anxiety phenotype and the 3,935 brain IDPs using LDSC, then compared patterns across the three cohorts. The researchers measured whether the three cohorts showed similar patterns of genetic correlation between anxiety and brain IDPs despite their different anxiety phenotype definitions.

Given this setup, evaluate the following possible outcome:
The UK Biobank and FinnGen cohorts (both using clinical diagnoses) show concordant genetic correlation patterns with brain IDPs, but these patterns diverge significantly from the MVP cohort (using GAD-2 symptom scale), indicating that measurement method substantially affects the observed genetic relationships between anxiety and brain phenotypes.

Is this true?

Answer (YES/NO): NO